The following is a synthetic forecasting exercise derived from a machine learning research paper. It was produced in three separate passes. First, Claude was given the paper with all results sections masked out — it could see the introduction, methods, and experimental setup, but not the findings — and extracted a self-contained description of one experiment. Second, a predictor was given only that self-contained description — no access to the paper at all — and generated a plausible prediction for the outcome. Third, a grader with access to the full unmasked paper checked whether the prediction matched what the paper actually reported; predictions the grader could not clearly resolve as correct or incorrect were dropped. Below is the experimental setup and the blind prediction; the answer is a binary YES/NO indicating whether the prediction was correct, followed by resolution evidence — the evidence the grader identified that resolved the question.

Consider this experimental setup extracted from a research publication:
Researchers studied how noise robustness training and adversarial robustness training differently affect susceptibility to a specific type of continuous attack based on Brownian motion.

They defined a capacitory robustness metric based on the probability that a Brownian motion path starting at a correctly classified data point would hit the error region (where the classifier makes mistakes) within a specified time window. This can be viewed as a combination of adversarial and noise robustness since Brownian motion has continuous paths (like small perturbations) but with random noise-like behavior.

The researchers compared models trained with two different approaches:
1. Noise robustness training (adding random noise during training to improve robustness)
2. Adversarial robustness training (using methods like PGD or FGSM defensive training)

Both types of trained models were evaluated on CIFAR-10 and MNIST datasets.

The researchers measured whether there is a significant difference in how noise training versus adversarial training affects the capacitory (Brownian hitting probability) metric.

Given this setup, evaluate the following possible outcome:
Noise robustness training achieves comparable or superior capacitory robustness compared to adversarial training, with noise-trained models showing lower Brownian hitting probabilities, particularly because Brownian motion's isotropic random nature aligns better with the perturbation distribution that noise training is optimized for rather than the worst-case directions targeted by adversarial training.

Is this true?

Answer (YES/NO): YES